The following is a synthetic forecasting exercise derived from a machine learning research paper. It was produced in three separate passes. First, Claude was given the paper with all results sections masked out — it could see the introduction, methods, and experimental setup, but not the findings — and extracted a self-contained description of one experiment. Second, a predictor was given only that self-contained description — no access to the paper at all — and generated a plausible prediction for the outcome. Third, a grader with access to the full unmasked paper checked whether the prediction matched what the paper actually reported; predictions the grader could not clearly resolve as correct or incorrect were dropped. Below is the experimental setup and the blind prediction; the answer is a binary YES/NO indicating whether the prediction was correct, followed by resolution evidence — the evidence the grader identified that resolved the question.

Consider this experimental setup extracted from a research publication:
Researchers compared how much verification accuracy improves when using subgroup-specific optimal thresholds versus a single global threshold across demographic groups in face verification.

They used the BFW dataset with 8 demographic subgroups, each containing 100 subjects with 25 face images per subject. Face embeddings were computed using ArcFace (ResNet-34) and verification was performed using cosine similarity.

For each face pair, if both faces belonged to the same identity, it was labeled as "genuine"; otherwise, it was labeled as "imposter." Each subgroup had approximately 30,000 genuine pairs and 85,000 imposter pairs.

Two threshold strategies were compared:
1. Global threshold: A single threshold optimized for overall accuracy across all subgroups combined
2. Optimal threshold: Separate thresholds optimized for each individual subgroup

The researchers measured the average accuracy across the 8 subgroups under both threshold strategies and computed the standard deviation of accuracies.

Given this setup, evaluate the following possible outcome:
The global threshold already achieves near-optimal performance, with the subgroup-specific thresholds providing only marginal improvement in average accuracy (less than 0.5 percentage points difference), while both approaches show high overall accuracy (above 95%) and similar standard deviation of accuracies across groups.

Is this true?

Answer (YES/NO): NO